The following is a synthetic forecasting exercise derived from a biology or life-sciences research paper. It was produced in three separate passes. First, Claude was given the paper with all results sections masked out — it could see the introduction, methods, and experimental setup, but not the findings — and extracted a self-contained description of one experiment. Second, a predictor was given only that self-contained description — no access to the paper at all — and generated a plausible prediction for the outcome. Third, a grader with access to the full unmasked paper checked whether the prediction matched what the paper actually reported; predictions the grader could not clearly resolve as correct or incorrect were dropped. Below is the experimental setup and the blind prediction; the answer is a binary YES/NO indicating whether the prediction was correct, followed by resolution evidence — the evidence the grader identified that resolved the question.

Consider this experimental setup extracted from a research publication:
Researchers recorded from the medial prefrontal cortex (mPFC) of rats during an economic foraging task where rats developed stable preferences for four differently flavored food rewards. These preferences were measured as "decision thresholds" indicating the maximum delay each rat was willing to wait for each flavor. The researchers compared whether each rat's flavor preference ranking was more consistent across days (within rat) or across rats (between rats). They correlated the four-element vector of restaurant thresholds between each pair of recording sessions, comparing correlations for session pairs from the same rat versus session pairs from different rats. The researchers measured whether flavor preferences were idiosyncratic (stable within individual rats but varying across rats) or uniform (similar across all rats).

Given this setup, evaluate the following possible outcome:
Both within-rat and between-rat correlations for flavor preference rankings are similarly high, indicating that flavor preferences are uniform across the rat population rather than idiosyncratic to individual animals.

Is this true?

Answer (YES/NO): NO